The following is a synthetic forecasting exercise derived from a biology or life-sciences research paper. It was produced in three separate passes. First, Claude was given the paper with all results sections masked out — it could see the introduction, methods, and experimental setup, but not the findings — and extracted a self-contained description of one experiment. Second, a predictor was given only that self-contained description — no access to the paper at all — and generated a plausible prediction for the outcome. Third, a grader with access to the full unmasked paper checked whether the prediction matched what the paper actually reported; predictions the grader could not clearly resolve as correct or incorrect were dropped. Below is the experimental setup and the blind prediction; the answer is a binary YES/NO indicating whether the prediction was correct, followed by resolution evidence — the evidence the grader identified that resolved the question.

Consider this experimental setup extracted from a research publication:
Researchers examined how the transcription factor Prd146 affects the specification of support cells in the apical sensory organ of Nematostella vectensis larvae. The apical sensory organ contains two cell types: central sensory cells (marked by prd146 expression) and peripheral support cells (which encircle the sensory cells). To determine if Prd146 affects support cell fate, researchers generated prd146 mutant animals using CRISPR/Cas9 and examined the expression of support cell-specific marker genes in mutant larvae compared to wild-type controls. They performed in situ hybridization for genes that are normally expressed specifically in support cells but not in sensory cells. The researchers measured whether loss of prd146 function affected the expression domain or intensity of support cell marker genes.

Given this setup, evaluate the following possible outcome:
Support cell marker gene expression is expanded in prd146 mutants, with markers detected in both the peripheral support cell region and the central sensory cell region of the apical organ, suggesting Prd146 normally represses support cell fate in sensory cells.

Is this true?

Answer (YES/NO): YES